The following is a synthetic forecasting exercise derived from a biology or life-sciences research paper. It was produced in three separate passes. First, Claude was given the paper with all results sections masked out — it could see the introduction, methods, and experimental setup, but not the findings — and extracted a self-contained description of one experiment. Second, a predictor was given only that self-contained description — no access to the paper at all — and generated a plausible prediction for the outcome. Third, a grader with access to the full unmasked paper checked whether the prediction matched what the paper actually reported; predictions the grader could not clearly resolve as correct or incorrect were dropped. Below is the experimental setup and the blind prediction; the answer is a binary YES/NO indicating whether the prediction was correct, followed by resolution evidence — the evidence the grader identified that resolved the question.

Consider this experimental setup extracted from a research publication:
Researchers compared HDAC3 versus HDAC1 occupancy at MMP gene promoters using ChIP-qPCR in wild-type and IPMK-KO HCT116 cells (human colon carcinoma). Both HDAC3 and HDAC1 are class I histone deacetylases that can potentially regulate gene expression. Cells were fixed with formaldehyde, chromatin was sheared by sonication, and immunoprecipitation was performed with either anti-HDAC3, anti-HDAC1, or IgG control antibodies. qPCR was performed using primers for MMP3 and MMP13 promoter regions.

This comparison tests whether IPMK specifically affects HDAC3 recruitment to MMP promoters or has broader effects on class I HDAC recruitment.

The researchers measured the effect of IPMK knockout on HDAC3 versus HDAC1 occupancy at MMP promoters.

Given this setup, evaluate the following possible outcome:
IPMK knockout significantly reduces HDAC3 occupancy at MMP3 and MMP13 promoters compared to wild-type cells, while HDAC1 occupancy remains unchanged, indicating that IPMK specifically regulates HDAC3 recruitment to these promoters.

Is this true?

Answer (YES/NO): NO